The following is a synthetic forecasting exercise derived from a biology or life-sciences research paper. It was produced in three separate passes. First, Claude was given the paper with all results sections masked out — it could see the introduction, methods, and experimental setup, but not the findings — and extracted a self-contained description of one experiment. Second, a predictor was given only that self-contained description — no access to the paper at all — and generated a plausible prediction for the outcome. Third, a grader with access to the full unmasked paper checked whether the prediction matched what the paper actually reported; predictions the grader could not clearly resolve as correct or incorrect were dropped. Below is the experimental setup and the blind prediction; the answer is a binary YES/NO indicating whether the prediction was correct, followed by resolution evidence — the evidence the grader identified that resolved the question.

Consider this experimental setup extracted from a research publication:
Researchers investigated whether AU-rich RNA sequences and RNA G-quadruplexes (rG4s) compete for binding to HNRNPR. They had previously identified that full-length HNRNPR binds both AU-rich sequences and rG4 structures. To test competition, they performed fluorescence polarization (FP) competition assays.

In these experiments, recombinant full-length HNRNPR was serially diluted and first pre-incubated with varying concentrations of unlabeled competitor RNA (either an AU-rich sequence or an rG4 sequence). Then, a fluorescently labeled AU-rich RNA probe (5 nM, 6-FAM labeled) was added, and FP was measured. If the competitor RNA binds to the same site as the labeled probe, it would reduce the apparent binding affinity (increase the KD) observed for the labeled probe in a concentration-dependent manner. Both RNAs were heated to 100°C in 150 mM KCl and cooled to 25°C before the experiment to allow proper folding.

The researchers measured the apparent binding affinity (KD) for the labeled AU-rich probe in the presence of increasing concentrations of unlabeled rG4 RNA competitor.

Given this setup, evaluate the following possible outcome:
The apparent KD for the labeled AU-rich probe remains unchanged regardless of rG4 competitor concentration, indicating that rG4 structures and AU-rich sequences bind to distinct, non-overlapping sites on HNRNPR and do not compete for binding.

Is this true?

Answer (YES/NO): NO